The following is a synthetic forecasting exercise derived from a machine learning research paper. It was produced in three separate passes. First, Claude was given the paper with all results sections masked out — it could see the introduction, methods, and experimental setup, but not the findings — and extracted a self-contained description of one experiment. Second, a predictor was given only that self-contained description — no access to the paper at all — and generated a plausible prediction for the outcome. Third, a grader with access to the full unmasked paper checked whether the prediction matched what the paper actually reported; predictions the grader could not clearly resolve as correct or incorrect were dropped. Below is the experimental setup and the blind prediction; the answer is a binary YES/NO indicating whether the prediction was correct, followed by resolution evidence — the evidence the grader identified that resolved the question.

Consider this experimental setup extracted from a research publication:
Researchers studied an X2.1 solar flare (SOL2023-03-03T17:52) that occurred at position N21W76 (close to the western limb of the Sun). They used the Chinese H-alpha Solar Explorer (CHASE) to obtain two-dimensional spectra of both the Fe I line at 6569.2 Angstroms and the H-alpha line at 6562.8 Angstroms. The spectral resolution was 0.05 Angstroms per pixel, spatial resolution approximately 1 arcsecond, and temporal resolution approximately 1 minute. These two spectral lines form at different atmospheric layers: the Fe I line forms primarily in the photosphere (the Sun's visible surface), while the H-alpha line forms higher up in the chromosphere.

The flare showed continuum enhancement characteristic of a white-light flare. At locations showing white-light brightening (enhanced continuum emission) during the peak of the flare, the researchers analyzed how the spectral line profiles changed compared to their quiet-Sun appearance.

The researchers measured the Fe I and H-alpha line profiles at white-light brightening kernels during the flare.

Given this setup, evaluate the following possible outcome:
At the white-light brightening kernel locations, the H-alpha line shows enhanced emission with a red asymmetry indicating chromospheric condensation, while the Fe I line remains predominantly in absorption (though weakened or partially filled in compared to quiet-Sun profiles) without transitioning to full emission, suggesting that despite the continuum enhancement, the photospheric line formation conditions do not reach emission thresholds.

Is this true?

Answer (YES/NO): NO